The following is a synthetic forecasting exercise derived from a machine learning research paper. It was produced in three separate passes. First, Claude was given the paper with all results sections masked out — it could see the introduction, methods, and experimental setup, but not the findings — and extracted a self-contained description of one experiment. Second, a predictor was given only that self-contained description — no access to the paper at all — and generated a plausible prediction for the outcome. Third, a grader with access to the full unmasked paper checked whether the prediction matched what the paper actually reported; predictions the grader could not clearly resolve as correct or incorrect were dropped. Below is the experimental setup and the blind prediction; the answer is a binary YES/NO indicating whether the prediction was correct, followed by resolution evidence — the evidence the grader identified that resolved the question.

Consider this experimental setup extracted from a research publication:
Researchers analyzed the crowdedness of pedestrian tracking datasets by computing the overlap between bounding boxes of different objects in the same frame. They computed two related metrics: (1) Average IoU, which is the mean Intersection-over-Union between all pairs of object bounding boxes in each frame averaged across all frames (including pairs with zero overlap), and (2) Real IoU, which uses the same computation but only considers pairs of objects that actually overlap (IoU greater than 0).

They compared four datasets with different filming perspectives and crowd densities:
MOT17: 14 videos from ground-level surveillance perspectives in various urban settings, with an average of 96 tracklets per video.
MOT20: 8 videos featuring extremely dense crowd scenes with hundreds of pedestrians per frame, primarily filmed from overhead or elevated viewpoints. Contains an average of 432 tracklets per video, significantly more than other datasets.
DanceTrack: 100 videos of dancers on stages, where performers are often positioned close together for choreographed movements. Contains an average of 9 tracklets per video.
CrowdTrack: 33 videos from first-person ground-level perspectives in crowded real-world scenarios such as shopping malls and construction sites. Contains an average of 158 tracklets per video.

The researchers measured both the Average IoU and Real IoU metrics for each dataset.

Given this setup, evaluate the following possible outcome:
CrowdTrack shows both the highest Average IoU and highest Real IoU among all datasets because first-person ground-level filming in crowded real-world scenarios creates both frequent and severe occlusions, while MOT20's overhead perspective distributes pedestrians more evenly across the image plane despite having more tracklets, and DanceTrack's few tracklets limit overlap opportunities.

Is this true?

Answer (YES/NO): NO